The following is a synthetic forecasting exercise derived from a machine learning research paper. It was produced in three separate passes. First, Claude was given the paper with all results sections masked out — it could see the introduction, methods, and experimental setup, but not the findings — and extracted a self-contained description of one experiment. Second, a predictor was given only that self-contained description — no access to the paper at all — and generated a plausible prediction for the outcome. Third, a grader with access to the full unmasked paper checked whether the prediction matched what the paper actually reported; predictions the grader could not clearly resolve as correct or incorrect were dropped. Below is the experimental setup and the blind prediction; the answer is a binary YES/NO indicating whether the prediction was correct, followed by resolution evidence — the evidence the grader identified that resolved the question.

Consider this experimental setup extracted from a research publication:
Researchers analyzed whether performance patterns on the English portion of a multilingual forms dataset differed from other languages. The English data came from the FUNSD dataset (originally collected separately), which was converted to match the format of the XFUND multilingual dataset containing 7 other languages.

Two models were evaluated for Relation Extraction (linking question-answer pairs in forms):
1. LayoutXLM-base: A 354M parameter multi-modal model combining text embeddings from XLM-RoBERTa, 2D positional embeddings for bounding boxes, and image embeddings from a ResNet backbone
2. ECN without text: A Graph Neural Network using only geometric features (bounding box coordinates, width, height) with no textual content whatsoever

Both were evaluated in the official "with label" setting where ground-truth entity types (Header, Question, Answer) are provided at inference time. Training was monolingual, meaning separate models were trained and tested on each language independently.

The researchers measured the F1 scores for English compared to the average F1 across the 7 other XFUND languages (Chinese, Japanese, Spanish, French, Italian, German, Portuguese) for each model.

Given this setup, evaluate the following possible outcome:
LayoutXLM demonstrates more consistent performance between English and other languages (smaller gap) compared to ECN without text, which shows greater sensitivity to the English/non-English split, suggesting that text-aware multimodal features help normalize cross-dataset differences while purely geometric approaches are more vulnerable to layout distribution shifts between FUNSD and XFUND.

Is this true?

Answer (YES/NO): NO